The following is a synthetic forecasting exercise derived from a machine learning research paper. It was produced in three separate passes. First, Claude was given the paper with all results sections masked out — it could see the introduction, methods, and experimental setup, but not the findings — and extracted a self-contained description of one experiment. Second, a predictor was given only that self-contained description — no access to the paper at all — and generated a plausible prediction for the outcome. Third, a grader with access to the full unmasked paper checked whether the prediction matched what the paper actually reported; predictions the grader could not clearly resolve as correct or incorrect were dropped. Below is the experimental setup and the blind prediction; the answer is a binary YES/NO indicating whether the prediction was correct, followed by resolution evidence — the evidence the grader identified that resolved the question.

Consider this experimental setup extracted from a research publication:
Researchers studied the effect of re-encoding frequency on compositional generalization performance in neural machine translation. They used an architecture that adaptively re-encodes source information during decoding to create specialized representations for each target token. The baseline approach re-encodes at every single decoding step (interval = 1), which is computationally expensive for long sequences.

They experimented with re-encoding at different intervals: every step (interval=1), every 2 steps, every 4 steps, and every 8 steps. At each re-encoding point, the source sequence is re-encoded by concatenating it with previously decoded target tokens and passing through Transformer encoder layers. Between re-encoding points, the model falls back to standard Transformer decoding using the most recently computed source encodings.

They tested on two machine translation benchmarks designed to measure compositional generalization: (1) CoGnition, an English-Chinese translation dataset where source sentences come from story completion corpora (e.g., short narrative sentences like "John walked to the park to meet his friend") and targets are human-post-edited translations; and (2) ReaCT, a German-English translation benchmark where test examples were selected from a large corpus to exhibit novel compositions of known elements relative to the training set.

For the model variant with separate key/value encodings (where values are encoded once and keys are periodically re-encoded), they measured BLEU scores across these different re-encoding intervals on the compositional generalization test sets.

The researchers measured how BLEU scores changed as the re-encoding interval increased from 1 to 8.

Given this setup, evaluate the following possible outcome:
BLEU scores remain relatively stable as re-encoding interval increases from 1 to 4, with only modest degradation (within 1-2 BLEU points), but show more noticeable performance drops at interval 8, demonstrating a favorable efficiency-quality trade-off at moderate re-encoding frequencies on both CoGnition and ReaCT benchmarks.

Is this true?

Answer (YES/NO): NO